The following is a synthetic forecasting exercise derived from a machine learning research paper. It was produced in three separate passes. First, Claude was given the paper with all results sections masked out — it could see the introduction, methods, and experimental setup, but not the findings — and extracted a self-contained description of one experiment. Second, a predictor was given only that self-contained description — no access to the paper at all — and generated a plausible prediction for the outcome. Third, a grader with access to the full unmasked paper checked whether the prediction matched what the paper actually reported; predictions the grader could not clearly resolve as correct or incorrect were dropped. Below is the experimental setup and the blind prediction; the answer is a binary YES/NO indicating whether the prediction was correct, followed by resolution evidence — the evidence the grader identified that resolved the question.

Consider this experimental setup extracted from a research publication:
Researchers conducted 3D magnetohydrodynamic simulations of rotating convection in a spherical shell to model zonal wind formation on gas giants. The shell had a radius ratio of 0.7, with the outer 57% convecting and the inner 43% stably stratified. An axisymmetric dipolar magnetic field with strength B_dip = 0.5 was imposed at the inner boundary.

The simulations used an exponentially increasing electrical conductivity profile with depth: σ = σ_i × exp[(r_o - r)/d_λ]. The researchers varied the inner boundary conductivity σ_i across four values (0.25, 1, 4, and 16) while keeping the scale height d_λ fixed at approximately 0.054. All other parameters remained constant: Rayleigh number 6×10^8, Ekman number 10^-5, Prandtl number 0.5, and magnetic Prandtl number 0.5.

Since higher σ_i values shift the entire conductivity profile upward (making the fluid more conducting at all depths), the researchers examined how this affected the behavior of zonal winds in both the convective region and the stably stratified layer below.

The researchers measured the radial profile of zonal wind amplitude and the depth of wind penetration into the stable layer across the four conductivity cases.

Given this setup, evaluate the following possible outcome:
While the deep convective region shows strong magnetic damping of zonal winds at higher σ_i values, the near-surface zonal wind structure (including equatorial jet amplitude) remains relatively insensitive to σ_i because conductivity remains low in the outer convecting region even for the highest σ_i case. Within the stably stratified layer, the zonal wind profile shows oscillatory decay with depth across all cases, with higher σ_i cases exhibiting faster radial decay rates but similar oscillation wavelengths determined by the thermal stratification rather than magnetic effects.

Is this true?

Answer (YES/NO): NO